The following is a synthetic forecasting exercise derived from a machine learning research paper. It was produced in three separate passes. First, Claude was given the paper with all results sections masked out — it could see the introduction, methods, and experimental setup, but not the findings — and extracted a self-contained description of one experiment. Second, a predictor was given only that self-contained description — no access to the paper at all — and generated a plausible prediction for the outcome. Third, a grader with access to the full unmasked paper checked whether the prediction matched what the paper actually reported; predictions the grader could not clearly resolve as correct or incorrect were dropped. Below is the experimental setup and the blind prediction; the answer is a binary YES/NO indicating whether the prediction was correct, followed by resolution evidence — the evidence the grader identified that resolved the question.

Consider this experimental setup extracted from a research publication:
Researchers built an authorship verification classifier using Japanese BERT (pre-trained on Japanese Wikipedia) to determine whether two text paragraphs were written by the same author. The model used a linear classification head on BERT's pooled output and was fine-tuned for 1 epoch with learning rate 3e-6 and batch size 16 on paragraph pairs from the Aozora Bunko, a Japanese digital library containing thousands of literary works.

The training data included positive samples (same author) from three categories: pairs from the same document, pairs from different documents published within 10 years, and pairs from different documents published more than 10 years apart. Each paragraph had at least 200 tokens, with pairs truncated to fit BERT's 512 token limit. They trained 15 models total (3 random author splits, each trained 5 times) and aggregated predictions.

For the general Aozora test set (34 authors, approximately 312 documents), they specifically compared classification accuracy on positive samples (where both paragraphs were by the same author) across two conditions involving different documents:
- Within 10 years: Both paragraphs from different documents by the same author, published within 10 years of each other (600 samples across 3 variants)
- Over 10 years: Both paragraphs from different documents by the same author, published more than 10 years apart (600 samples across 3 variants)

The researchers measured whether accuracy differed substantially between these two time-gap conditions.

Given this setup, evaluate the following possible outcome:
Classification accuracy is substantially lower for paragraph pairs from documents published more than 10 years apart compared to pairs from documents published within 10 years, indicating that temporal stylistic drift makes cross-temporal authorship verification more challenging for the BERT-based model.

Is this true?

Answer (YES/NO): YES